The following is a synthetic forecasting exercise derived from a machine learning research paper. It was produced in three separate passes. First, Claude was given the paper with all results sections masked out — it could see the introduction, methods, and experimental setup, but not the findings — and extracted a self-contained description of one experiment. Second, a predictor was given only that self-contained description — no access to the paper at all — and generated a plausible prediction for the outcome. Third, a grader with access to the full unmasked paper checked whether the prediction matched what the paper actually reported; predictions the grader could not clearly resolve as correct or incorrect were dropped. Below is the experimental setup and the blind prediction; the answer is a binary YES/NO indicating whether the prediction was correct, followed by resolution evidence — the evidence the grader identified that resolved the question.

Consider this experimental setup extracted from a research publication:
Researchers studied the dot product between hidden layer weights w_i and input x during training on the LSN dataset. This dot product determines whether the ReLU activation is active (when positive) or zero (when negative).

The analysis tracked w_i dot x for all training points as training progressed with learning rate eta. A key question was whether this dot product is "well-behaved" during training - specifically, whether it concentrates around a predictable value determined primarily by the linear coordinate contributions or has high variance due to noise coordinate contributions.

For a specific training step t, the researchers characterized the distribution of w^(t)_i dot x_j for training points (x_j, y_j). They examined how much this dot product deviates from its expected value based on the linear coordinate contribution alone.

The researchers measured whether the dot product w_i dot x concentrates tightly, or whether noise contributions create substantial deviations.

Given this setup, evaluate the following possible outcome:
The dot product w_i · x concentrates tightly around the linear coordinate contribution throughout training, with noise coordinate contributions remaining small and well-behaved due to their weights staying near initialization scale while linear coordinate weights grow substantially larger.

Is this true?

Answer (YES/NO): YES